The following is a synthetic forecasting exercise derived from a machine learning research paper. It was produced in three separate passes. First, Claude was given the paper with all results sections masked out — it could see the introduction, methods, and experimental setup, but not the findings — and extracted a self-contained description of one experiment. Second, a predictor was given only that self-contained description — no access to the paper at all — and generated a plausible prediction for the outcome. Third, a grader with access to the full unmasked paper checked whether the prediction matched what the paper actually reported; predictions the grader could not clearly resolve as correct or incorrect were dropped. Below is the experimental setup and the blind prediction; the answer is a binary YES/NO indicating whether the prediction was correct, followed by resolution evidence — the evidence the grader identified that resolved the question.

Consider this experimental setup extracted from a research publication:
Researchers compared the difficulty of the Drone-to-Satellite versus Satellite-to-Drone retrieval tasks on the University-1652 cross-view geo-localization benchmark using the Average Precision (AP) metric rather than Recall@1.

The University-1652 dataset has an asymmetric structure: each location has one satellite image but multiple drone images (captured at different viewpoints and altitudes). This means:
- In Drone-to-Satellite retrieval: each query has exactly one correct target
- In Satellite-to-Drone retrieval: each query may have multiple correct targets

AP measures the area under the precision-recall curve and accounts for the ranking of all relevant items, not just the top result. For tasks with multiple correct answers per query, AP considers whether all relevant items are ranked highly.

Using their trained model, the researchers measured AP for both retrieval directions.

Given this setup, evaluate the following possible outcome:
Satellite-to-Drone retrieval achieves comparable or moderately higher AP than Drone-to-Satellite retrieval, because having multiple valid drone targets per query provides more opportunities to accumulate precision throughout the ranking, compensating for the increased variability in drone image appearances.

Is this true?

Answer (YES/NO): NO